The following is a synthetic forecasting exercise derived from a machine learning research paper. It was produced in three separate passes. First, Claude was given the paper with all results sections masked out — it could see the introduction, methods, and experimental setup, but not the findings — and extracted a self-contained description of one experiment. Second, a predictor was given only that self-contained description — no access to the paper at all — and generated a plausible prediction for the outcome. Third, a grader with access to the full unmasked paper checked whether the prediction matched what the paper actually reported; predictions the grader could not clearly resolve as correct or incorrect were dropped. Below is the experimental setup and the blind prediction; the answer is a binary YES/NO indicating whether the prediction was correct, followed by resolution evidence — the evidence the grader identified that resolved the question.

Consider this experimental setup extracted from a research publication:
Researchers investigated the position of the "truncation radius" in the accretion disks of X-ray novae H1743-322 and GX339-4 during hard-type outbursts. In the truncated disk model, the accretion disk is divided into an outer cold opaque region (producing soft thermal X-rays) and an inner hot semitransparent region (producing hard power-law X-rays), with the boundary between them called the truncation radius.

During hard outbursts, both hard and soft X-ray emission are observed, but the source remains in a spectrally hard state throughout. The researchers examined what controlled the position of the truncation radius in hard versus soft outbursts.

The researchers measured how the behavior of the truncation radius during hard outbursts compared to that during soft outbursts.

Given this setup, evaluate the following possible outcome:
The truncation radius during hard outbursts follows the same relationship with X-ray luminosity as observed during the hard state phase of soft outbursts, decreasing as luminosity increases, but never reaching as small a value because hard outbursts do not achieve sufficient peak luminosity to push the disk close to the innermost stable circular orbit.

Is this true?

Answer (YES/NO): YES